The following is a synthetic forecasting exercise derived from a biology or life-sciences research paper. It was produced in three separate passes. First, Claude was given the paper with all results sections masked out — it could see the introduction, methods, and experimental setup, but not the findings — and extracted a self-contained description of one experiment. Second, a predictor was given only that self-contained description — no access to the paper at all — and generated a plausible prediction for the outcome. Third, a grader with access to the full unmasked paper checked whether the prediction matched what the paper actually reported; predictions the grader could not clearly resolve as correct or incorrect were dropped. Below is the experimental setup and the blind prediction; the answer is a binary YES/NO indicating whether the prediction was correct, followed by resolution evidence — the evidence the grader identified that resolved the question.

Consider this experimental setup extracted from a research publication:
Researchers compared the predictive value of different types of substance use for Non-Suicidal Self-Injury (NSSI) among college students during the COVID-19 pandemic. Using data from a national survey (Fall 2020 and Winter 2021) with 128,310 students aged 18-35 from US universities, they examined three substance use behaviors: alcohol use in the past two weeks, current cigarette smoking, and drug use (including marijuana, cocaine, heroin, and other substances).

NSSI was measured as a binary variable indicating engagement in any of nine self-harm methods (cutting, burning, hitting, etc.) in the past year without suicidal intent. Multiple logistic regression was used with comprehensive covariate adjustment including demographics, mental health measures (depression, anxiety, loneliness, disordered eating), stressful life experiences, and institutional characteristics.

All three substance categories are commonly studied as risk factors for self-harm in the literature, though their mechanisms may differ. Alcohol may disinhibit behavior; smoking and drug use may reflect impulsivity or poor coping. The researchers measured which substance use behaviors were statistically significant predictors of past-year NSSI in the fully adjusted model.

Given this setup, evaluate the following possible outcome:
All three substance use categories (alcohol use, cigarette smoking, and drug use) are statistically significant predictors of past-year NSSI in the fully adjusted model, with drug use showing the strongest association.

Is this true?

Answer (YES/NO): NO